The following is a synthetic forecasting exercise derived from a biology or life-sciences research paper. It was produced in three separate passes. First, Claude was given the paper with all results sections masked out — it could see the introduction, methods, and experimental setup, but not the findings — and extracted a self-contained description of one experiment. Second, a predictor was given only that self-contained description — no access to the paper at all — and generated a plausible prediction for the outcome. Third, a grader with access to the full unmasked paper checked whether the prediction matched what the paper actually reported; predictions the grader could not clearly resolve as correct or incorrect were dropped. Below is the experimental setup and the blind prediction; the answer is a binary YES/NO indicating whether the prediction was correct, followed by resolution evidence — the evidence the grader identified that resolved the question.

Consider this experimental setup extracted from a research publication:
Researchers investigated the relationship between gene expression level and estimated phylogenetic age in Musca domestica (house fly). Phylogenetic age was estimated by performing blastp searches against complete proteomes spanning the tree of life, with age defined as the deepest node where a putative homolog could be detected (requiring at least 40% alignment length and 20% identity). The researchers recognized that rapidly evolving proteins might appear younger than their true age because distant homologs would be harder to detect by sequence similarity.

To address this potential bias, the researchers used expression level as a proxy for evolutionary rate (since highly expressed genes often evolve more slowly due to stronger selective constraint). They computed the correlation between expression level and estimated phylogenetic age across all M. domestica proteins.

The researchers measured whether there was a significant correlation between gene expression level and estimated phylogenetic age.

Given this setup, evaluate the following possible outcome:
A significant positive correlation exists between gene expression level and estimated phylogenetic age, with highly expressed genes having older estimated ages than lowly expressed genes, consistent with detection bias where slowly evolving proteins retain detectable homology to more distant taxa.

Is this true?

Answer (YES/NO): YES